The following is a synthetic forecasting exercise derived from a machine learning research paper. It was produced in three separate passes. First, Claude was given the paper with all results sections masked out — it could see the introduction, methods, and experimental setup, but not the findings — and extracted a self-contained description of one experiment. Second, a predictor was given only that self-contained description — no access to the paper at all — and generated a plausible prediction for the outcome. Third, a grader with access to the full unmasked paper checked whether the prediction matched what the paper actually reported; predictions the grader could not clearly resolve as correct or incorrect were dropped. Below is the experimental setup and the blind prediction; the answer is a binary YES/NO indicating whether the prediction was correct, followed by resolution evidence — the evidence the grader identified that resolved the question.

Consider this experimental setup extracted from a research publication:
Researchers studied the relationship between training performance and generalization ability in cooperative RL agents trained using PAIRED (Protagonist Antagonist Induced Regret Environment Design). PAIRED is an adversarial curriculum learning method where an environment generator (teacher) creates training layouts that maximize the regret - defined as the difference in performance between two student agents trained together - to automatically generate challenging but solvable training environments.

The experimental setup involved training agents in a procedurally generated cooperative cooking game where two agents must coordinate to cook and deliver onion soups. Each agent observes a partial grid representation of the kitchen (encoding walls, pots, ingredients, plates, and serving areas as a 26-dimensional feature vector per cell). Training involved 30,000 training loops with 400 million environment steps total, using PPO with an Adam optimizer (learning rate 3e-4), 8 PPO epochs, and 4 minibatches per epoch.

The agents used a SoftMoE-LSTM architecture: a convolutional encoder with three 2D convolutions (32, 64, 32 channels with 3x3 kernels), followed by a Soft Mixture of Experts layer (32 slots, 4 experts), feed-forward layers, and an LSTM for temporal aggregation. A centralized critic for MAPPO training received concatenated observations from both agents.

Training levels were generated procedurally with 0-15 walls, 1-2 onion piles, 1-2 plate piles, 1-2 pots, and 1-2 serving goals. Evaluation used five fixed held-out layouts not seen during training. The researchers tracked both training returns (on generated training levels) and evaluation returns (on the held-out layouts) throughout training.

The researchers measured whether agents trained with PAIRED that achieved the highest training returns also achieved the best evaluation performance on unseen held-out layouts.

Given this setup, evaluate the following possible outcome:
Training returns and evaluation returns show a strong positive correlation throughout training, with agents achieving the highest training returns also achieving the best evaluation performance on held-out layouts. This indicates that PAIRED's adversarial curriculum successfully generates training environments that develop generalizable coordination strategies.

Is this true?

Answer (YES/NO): NO